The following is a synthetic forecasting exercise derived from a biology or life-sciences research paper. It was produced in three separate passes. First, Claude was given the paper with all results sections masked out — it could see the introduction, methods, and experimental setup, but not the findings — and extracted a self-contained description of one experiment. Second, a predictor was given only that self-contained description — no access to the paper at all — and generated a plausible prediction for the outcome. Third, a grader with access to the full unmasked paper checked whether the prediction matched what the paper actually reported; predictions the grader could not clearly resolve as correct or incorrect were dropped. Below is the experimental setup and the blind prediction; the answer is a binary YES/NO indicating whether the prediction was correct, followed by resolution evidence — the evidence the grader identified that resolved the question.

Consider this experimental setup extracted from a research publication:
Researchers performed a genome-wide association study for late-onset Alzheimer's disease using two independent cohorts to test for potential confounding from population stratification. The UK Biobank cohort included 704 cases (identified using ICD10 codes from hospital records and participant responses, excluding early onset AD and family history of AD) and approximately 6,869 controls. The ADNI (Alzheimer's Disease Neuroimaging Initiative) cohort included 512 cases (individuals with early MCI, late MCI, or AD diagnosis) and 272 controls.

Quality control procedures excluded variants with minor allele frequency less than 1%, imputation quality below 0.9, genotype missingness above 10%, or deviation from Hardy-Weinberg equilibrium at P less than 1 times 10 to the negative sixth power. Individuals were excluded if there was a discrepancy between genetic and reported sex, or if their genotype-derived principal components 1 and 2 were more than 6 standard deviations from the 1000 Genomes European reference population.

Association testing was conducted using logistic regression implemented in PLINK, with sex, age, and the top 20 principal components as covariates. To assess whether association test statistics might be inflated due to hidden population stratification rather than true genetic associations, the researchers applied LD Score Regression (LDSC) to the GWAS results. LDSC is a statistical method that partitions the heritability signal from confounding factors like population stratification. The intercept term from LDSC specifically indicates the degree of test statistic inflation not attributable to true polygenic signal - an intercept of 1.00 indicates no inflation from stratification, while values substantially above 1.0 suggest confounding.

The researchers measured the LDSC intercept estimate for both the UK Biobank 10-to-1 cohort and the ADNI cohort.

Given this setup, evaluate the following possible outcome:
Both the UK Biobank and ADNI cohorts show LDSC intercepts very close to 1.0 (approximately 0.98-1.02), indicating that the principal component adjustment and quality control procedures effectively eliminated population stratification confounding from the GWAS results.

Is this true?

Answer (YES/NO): NO